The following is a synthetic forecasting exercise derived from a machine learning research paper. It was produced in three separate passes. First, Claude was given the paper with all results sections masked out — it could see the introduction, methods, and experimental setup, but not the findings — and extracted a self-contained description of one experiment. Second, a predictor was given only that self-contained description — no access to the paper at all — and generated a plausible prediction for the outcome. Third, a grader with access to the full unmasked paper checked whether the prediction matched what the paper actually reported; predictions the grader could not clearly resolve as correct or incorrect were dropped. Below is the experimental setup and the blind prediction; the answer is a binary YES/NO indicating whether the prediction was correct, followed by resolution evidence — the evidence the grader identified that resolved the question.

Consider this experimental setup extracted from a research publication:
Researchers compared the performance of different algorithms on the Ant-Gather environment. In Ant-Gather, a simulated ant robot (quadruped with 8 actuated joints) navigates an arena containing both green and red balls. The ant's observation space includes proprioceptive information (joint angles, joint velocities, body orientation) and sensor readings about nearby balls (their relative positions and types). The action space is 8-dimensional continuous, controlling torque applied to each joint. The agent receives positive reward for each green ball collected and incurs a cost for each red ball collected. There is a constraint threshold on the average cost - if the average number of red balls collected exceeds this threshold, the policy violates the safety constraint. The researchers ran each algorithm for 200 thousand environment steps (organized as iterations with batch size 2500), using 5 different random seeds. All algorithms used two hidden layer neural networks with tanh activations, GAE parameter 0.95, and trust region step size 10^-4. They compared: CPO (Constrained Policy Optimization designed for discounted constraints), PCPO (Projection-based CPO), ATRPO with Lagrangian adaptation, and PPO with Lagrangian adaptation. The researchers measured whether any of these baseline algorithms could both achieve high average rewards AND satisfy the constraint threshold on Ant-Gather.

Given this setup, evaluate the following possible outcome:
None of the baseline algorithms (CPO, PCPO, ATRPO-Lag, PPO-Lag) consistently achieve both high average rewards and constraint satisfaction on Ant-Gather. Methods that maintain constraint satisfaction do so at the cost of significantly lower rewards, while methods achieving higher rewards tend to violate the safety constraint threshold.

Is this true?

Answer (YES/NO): NO